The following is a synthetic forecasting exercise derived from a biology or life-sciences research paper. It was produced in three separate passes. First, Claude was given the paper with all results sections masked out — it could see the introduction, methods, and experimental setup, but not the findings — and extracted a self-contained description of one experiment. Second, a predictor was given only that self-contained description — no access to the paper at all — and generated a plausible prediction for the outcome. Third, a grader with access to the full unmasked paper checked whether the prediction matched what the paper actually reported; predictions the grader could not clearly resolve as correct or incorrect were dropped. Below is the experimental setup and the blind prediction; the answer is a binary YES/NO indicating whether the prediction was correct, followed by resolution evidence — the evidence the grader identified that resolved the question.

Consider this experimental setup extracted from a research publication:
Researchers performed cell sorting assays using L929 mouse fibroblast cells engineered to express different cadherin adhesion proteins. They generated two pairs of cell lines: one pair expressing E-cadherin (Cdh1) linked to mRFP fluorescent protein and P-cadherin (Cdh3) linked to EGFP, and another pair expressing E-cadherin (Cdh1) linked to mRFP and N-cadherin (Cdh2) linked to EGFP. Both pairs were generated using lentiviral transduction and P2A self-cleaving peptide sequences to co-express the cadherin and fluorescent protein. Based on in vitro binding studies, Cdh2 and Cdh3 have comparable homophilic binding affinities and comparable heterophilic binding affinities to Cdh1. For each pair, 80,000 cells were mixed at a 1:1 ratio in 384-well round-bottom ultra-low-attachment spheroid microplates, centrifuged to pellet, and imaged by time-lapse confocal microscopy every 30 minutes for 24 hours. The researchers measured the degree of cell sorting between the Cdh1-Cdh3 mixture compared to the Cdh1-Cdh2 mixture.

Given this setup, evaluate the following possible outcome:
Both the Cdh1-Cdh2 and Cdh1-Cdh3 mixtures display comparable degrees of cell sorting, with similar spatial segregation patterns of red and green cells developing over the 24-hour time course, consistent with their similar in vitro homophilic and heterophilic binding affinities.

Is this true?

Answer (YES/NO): NO